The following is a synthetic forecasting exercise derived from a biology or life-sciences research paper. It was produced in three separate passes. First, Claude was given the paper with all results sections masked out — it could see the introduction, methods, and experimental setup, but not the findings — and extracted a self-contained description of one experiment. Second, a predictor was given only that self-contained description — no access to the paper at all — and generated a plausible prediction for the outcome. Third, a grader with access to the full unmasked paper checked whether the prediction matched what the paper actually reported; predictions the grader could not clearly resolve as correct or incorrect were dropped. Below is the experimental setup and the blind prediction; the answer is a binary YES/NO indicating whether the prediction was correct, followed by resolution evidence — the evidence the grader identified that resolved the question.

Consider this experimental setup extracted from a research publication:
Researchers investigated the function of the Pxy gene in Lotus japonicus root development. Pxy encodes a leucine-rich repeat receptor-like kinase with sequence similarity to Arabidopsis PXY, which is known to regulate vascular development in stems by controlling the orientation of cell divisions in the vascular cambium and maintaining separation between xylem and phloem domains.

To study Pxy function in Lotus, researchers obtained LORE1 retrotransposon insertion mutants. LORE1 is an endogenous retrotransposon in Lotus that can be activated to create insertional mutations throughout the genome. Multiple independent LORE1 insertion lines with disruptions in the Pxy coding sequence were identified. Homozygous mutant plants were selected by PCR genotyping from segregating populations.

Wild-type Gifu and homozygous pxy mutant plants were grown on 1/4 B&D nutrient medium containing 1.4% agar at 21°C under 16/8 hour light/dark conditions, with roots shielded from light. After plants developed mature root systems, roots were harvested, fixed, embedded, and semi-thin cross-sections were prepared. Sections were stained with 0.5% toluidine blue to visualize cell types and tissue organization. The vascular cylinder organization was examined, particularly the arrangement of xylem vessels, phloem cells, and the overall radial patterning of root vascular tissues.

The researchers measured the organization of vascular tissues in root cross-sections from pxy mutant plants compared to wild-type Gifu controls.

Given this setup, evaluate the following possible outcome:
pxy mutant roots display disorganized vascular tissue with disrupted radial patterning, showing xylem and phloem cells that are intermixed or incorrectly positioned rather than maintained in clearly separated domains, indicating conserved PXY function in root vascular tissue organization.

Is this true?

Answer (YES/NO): NO